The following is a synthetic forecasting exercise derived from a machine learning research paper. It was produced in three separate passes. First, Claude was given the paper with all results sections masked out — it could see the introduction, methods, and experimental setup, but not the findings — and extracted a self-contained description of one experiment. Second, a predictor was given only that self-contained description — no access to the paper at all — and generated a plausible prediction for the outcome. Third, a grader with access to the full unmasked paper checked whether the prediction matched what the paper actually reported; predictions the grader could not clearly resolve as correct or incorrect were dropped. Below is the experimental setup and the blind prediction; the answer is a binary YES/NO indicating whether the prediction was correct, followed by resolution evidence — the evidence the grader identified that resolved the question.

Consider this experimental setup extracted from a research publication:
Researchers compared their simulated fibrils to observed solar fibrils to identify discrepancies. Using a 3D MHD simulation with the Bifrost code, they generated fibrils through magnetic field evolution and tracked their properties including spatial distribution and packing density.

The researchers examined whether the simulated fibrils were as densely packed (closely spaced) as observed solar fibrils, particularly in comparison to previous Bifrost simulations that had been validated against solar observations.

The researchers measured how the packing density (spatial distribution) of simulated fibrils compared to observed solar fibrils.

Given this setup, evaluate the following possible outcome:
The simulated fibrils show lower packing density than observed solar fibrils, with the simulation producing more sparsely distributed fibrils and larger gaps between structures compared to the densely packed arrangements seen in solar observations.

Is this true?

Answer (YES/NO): YES